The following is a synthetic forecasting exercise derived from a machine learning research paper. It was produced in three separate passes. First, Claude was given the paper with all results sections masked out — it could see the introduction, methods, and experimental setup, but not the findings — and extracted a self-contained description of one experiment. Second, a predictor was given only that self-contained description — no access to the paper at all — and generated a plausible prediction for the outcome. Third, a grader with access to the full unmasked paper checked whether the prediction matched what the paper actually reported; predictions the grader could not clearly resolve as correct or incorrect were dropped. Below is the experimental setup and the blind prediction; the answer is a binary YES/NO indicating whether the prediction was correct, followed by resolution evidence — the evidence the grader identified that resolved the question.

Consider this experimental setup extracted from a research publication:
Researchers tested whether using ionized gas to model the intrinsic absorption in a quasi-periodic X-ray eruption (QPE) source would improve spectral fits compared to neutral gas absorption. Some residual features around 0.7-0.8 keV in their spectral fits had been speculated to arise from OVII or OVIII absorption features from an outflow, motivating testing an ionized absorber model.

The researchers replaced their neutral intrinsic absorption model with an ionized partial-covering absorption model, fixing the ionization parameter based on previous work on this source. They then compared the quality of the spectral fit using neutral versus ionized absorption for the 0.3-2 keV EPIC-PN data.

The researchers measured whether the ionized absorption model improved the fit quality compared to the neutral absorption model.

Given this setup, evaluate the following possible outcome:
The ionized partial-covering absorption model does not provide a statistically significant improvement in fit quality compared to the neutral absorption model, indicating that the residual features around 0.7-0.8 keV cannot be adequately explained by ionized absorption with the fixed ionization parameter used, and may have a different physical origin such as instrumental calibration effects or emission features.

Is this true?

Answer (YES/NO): YES